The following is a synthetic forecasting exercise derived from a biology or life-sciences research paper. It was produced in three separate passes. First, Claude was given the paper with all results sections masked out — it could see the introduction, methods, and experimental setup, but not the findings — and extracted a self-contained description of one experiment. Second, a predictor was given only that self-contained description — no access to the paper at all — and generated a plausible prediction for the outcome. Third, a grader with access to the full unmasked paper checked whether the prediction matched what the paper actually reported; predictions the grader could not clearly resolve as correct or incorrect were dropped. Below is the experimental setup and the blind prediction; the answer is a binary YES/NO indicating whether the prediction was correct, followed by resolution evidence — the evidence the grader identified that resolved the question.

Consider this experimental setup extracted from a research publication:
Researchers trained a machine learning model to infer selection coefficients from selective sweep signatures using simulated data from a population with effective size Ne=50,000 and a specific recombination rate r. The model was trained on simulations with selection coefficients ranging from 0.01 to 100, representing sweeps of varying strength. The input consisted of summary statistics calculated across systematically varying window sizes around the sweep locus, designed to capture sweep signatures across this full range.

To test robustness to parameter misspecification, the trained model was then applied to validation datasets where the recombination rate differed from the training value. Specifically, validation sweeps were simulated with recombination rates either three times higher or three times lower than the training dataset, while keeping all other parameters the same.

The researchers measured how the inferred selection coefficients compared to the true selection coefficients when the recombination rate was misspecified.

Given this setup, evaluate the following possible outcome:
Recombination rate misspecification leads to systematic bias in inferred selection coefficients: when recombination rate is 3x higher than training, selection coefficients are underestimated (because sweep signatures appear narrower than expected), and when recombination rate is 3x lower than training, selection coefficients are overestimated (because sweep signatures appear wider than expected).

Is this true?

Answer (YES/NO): YES